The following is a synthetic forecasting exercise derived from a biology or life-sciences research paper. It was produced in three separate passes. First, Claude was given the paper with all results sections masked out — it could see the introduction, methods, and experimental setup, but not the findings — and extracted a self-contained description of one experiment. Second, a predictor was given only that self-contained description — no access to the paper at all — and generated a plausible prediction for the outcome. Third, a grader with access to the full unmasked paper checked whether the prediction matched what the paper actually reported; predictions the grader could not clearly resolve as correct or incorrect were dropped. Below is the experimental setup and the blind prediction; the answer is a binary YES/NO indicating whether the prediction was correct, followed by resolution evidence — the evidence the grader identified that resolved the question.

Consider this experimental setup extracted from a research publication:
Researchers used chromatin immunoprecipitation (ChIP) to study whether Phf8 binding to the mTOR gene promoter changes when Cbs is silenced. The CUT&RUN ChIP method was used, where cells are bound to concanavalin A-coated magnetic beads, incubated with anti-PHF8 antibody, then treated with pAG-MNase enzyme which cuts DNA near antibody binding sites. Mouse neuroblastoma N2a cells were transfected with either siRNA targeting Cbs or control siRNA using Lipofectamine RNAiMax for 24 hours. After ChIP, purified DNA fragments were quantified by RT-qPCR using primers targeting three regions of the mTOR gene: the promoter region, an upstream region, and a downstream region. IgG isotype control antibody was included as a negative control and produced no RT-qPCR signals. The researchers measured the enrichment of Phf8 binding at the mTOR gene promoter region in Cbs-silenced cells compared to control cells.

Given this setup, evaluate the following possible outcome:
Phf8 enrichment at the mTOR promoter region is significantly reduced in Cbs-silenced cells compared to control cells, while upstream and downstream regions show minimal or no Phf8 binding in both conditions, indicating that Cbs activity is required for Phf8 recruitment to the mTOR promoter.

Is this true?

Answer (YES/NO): NO